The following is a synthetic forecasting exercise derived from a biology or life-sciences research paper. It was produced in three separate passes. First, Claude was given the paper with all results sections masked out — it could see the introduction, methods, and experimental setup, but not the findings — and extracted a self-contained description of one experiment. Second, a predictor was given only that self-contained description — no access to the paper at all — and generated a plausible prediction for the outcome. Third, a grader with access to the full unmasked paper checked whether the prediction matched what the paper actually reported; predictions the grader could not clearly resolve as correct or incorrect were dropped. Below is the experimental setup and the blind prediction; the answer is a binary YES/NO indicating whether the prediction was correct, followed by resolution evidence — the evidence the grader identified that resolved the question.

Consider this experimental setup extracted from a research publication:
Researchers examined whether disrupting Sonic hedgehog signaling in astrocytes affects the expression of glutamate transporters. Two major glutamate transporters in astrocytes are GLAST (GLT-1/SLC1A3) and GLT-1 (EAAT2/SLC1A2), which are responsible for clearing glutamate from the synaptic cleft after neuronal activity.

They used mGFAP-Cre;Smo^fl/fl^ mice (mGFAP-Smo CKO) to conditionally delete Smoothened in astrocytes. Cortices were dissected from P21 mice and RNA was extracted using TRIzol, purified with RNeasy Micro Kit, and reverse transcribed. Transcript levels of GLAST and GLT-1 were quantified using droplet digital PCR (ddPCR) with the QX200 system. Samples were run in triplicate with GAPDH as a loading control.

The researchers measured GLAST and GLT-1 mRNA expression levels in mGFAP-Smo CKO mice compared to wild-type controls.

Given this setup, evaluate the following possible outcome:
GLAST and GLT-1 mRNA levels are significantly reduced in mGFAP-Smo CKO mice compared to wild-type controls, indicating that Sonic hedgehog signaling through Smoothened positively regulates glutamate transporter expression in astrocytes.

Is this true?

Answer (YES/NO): NO